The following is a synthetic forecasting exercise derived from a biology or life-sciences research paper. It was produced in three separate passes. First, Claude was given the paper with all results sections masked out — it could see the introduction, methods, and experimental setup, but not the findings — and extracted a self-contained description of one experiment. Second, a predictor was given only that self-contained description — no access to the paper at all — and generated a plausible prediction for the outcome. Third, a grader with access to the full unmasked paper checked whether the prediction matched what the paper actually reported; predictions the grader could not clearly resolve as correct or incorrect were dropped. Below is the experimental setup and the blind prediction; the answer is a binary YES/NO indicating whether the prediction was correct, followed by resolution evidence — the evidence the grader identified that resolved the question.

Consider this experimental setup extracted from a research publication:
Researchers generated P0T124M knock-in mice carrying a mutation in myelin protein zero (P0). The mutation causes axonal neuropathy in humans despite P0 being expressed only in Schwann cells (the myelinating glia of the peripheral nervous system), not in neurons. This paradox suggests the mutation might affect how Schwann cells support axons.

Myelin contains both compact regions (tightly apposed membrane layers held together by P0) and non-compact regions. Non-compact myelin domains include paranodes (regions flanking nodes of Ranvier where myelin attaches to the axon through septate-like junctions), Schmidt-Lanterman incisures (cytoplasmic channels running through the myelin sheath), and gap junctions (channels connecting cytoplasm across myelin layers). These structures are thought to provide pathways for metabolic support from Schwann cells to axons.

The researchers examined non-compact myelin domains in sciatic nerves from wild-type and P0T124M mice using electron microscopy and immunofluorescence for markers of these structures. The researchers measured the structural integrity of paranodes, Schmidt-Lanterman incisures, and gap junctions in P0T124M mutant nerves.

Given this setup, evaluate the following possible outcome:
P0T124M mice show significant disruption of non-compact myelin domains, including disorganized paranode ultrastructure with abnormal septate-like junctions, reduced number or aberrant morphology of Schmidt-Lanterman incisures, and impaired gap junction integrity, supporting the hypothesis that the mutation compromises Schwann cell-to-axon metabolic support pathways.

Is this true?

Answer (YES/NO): NO